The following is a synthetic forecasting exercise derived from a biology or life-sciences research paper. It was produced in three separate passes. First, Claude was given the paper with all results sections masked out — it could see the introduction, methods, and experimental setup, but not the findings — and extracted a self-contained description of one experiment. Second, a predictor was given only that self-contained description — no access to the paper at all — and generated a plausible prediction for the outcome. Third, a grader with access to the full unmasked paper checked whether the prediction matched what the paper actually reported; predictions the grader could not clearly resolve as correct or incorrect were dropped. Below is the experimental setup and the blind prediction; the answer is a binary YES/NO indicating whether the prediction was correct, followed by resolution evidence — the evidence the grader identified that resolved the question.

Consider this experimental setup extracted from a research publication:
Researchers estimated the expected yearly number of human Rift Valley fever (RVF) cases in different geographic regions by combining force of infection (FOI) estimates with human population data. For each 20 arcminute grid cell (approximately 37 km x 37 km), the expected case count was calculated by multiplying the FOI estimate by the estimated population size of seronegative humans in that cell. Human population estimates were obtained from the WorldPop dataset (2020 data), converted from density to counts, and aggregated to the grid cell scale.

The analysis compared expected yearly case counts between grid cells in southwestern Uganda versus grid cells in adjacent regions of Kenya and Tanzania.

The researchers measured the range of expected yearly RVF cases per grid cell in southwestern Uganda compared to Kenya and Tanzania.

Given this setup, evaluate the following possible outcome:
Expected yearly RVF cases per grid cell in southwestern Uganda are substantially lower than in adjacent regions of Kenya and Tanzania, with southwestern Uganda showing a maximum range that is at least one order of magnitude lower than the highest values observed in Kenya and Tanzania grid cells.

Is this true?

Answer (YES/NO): NO